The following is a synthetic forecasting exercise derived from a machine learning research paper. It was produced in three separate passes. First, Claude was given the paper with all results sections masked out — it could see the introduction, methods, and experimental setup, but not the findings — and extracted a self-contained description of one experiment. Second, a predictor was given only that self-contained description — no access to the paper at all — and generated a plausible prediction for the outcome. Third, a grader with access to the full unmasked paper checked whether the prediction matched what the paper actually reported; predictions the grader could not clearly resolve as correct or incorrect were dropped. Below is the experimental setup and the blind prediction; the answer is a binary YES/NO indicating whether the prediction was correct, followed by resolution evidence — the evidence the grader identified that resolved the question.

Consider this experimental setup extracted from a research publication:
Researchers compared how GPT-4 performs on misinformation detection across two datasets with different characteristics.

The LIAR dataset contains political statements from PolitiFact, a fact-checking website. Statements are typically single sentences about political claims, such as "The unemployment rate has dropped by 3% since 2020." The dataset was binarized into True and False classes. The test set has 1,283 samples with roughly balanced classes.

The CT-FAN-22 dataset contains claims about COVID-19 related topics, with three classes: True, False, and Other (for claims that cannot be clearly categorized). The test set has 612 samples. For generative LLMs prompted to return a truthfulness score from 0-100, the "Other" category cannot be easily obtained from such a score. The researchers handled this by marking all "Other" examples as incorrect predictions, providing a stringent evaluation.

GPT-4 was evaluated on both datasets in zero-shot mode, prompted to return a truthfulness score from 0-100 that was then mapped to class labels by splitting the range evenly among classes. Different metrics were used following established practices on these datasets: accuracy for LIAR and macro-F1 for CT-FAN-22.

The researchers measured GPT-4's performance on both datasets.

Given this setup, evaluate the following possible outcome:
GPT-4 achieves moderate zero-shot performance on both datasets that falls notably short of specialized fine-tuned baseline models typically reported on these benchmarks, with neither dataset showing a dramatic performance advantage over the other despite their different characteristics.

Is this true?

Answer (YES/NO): NO